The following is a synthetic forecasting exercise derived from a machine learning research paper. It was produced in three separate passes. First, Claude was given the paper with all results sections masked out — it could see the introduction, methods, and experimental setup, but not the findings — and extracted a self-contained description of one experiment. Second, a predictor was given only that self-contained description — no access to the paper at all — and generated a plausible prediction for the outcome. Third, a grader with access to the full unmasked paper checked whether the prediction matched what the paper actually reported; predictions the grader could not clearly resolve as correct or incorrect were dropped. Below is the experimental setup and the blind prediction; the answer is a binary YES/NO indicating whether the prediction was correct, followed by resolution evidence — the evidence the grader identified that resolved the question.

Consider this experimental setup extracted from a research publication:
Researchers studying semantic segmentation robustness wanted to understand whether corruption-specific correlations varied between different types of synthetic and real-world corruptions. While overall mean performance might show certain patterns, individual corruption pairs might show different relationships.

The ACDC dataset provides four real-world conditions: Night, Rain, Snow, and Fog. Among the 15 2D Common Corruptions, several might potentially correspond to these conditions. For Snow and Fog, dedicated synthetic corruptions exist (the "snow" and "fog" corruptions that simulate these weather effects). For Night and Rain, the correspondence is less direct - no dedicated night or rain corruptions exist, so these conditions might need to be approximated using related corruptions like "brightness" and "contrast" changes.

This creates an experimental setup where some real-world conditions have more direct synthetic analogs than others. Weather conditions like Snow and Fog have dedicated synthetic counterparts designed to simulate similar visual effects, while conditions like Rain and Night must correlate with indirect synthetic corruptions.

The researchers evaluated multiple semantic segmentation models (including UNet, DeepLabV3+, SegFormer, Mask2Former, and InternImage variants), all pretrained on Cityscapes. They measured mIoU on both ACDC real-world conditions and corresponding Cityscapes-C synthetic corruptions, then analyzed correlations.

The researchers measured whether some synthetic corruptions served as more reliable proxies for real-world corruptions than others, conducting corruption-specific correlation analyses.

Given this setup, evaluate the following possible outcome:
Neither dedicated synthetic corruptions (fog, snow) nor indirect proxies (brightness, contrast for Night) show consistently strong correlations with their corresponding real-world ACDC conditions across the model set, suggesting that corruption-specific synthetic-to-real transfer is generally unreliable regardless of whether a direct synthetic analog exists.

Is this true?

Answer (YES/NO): NO